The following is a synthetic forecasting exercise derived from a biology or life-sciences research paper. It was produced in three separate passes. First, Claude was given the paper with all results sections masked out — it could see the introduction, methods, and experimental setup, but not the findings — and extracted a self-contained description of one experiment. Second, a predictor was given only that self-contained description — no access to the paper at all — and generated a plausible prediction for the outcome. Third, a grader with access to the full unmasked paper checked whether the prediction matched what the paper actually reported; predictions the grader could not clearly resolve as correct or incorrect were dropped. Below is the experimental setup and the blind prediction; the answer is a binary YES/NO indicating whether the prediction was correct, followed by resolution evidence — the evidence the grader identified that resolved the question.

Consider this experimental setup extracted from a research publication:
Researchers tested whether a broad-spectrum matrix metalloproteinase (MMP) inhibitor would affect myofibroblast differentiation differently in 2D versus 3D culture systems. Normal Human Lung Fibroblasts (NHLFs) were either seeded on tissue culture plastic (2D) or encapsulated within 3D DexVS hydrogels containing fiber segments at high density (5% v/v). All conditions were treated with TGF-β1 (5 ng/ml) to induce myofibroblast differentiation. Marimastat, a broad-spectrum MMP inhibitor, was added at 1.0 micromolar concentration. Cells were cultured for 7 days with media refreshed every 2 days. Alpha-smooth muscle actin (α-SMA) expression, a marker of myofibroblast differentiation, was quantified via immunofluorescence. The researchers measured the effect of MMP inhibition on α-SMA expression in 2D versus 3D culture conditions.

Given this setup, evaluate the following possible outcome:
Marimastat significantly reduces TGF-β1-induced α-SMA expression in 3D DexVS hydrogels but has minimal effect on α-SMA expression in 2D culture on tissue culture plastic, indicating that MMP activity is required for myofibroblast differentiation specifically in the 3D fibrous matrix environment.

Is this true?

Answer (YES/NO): YES